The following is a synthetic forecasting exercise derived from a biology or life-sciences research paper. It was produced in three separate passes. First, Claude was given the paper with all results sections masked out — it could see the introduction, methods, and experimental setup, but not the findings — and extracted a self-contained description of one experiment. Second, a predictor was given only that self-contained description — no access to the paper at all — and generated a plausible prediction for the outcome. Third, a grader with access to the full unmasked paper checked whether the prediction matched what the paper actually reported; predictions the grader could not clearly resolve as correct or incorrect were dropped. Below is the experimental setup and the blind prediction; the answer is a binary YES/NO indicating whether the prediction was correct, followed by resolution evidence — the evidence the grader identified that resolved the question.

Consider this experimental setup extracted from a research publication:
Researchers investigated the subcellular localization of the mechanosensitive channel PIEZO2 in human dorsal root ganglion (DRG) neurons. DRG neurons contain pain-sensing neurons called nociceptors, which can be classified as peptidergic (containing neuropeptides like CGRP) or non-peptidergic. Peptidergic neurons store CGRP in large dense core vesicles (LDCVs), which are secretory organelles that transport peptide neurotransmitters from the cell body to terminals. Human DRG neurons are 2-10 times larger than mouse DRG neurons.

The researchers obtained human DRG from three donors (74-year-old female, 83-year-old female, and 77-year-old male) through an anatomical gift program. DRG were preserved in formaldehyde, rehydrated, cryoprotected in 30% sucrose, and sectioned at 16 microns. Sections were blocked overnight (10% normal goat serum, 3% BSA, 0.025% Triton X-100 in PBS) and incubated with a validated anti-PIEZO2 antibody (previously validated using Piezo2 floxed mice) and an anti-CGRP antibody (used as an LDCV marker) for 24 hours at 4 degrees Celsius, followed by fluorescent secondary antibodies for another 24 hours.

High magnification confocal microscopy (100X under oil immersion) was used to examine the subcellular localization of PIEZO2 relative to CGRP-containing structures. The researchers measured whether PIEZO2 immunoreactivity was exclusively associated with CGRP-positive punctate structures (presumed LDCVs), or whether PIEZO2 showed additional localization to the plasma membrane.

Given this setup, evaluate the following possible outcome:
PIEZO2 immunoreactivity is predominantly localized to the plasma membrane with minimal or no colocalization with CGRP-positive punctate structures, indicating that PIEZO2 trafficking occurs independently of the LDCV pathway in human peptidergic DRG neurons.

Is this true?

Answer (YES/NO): NO